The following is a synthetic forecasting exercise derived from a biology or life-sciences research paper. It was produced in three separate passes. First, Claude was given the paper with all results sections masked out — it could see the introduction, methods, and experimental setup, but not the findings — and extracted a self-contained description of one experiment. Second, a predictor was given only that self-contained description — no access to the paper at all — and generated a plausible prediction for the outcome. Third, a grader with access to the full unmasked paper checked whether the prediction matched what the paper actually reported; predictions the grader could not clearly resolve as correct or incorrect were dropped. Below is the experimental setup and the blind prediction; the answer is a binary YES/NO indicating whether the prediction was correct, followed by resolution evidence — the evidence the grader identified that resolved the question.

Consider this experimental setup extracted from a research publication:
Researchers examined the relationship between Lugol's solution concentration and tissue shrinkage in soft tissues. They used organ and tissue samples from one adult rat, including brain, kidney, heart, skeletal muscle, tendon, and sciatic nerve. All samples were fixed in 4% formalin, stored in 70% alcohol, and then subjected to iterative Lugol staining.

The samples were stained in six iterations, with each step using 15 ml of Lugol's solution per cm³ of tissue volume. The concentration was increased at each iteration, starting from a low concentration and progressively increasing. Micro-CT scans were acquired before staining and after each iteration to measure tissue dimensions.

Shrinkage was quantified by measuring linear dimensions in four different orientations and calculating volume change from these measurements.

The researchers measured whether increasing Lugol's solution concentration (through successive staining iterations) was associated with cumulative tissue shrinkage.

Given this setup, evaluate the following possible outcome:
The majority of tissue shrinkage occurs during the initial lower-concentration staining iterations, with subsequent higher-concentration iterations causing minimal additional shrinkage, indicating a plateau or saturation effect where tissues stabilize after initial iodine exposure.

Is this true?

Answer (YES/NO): NO